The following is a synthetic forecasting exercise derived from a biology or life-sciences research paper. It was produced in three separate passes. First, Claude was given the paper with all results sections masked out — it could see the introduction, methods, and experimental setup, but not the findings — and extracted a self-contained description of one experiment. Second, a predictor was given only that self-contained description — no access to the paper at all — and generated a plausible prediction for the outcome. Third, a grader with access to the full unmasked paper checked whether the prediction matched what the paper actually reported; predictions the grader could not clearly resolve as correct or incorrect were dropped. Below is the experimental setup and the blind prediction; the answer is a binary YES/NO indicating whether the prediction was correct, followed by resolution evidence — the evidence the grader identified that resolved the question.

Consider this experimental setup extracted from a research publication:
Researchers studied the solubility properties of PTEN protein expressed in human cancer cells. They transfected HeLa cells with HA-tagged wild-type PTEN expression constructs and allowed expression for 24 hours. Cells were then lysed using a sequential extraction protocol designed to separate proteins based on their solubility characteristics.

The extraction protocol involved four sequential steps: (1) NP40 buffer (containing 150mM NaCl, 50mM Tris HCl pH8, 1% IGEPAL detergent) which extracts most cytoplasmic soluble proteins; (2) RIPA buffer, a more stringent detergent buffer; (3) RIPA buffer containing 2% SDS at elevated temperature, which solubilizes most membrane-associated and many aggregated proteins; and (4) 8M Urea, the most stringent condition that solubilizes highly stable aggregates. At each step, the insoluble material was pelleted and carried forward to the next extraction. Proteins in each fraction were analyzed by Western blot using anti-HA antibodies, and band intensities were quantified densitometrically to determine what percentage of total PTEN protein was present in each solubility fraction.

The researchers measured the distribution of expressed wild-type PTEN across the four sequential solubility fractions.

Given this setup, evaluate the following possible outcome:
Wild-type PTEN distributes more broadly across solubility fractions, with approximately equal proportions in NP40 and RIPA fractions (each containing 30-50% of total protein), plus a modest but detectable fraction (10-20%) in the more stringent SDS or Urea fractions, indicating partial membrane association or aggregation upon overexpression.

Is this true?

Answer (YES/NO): NO